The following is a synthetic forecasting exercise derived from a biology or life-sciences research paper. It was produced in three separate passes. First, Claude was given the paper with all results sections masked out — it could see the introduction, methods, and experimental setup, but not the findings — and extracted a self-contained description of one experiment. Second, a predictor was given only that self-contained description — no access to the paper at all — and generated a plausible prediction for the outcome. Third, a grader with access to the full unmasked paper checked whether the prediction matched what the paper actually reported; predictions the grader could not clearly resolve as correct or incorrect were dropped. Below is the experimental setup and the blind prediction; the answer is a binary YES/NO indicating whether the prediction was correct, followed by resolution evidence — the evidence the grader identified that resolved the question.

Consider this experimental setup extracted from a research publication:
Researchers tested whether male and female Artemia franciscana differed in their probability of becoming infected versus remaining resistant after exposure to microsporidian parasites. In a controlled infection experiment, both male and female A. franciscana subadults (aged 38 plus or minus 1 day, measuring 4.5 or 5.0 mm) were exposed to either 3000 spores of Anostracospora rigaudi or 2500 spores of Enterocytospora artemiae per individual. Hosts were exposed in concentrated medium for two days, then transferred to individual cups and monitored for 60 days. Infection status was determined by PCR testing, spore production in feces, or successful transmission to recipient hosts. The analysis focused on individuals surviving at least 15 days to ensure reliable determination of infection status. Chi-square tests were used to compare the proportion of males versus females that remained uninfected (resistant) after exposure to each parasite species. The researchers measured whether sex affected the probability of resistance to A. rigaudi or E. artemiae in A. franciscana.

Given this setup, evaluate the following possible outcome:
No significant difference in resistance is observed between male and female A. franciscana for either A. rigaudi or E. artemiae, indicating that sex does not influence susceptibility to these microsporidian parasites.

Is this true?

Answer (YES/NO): YES